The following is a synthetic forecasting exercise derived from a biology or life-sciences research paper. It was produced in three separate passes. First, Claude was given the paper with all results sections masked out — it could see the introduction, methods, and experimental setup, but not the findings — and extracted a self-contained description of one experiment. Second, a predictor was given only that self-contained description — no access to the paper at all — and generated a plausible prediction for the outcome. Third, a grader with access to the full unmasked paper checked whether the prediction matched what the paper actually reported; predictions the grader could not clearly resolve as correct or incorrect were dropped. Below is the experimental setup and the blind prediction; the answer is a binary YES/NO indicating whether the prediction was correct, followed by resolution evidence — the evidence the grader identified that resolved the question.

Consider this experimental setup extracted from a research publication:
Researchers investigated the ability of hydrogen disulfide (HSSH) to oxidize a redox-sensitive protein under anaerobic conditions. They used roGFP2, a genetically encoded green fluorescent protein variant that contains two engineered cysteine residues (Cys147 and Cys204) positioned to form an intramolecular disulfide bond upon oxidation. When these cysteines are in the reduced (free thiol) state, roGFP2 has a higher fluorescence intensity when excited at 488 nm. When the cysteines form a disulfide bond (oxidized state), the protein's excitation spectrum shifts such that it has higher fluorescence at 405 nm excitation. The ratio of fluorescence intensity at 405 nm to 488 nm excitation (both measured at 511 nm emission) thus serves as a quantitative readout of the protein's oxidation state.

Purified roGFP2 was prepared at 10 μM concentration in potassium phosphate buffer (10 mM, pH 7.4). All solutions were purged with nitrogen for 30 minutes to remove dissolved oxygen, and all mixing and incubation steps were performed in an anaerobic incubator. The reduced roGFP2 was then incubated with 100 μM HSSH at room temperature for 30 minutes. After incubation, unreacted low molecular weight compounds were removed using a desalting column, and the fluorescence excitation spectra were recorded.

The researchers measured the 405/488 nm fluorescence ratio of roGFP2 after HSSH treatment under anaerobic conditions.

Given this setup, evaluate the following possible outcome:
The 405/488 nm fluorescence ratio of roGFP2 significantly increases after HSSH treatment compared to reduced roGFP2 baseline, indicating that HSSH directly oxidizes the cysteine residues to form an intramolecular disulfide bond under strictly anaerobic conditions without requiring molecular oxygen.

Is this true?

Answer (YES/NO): YES